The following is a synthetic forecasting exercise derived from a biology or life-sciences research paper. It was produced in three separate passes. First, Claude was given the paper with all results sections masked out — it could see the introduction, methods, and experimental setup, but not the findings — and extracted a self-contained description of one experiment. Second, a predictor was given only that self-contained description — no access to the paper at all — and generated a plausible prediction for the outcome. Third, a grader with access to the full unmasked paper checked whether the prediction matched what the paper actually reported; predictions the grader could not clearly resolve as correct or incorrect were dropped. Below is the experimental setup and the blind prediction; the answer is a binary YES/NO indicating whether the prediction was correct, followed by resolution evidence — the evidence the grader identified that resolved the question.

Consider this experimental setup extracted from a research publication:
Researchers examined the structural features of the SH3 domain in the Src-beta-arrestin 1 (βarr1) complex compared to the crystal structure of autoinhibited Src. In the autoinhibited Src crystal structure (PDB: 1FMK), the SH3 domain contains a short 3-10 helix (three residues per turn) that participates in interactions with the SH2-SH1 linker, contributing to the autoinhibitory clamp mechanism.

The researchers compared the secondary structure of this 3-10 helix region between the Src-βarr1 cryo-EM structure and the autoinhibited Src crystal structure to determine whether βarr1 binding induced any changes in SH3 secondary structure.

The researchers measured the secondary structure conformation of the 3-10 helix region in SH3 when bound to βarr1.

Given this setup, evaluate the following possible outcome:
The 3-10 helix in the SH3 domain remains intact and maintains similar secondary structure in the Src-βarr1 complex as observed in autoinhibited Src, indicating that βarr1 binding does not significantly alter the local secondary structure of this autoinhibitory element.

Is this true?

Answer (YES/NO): NO